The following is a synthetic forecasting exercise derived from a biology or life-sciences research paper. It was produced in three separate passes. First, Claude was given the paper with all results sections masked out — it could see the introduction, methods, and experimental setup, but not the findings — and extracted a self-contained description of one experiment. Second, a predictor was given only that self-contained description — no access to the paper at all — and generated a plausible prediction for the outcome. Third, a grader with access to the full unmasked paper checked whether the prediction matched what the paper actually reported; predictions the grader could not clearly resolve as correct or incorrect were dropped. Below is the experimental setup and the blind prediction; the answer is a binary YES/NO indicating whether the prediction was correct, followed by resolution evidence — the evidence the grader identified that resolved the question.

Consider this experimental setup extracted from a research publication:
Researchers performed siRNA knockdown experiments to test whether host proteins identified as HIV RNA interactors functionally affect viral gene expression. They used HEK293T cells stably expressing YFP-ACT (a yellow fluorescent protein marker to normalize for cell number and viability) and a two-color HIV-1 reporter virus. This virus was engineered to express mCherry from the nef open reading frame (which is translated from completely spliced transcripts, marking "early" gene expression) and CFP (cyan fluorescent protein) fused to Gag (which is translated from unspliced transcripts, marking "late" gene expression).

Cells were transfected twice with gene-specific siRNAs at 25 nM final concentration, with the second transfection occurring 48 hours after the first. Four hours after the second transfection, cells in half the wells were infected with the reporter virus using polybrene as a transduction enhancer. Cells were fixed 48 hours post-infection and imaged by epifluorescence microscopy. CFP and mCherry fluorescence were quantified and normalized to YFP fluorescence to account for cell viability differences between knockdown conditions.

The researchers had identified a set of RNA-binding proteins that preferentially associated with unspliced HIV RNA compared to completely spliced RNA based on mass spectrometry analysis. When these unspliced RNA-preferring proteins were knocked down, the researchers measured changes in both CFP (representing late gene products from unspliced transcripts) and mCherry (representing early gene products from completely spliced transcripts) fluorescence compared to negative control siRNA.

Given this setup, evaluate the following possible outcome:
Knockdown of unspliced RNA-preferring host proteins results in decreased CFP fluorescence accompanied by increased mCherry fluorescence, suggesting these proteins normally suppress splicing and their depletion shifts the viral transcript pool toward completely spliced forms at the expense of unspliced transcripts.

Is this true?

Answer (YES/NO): NO